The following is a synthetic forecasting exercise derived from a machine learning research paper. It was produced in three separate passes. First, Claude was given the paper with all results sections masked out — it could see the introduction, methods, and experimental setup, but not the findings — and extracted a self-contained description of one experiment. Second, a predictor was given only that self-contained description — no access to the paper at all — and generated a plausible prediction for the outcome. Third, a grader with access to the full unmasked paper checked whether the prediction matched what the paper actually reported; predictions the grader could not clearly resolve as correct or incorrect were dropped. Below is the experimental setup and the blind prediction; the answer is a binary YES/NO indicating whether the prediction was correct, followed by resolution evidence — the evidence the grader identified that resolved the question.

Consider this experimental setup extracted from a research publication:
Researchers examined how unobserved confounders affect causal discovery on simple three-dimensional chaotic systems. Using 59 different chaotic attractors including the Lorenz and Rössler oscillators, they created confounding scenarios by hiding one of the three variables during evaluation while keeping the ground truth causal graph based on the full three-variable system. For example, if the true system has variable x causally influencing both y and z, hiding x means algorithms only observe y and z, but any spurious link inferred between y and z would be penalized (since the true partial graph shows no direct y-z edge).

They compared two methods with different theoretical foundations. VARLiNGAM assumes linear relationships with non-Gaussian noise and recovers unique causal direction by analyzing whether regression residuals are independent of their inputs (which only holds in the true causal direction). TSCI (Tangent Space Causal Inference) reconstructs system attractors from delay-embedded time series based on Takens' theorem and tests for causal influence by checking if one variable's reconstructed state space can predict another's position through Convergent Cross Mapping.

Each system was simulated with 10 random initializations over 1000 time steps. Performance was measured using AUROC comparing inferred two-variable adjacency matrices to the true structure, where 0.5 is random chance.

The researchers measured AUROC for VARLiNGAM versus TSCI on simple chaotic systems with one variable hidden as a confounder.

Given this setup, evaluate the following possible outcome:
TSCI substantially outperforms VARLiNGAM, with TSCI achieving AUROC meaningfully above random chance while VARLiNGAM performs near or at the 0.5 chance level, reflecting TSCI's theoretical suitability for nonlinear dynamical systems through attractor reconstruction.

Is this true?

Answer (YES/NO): NO